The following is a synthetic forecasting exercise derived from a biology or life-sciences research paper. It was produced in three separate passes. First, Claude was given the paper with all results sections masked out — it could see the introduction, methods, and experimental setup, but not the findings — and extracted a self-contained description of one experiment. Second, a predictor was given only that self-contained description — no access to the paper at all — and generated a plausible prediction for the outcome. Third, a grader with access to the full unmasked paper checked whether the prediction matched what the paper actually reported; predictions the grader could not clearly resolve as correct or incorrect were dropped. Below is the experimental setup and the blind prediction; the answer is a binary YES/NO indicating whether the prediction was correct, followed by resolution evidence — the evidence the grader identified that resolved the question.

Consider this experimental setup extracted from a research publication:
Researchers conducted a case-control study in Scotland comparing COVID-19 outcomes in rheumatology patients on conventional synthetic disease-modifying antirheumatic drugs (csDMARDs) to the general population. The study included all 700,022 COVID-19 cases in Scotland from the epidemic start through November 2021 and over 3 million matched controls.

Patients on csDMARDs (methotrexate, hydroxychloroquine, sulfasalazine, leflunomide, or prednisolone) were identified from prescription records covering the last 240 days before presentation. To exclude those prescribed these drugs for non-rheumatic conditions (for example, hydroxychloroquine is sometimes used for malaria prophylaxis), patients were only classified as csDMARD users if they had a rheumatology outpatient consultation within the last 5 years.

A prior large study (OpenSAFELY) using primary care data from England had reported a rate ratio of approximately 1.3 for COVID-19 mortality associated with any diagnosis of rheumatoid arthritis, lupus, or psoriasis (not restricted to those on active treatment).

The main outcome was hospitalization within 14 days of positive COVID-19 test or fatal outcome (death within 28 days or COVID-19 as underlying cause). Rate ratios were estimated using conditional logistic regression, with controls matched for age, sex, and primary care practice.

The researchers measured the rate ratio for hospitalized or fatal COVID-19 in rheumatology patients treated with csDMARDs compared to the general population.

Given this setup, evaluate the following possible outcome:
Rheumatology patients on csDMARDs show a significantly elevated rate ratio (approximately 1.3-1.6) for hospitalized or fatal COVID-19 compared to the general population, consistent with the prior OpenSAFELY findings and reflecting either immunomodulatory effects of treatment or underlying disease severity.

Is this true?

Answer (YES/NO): NO